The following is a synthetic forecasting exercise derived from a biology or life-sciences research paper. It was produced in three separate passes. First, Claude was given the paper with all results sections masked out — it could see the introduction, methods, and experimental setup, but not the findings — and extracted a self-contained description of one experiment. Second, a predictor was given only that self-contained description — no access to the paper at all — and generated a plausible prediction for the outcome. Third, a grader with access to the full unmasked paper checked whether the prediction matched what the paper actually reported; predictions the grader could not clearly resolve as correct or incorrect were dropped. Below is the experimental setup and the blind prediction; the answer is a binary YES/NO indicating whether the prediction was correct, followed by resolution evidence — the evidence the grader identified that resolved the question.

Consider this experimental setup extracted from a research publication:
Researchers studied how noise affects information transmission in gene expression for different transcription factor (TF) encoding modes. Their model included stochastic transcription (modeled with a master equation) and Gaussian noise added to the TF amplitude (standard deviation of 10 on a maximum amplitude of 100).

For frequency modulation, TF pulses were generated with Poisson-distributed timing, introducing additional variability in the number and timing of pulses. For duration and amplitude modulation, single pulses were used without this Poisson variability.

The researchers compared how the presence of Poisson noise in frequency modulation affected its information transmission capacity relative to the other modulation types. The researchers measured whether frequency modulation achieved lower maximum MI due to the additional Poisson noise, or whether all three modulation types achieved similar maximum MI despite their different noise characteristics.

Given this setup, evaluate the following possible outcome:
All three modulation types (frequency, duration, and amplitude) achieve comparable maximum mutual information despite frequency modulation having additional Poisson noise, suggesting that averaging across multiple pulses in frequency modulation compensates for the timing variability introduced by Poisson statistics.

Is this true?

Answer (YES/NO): YES